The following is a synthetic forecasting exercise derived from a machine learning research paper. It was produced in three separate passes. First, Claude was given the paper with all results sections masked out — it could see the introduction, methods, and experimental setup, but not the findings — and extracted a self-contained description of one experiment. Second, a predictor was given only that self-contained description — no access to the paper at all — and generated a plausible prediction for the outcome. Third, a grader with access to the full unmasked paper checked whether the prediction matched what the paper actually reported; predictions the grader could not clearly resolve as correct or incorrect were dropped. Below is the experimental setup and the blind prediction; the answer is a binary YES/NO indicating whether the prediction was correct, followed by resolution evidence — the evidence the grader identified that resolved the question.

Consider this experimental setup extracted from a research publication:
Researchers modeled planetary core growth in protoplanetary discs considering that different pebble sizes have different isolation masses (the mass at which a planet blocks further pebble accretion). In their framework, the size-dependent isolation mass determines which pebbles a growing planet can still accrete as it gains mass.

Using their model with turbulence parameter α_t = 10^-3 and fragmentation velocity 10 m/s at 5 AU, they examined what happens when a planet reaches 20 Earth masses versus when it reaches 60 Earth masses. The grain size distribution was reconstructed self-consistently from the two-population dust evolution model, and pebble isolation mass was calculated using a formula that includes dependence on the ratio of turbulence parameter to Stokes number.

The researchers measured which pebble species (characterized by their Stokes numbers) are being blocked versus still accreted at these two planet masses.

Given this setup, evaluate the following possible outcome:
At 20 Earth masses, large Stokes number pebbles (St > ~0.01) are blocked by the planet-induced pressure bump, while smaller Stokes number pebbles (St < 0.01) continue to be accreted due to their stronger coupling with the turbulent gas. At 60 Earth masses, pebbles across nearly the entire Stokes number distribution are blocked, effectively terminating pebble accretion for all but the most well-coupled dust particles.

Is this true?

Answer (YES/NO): NO